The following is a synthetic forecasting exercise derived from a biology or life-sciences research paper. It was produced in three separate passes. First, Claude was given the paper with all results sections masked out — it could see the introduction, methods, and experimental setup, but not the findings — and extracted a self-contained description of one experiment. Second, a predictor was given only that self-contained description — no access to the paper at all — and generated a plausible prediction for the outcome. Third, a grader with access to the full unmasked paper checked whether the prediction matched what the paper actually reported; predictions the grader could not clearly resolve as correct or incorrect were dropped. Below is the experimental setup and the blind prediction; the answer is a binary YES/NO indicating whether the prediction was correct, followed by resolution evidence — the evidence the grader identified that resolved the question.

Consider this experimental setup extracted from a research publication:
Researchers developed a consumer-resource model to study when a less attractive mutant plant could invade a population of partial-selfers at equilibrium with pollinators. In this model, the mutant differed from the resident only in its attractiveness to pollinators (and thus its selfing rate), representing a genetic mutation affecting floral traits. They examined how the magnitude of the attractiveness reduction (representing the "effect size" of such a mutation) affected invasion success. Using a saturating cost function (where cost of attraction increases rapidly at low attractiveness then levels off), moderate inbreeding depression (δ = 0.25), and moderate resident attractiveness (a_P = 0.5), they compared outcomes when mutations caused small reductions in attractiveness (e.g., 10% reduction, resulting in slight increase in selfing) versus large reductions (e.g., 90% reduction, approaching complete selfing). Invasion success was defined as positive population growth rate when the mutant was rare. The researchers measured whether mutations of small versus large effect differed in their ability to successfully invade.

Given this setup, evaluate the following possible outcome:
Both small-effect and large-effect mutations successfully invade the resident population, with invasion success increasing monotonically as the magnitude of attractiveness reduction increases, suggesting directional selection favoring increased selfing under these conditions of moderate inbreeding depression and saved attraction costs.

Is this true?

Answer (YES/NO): NO